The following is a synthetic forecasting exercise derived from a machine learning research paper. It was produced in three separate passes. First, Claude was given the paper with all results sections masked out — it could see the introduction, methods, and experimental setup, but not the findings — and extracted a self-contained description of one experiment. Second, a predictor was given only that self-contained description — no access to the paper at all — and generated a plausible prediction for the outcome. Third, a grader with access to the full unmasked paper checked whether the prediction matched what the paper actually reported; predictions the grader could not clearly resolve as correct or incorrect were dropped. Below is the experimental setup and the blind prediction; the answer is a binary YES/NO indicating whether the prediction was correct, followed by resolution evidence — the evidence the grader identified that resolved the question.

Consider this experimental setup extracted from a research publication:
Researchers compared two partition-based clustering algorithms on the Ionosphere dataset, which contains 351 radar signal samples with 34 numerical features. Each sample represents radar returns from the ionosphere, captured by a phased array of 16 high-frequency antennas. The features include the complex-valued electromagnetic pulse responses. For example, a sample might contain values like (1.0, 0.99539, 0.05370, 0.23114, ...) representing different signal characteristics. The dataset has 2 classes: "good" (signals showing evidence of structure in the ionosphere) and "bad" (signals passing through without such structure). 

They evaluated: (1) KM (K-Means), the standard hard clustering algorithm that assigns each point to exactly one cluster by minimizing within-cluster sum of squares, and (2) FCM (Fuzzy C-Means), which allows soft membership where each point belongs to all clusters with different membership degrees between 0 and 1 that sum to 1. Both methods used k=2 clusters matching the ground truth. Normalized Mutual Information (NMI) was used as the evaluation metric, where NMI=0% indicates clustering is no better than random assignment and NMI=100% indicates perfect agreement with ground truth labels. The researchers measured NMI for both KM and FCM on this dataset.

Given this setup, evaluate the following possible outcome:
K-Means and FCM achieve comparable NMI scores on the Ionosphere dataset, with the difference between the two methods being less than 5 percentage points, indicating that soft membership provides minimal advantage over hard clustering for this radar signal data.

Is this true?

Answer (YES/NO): YES